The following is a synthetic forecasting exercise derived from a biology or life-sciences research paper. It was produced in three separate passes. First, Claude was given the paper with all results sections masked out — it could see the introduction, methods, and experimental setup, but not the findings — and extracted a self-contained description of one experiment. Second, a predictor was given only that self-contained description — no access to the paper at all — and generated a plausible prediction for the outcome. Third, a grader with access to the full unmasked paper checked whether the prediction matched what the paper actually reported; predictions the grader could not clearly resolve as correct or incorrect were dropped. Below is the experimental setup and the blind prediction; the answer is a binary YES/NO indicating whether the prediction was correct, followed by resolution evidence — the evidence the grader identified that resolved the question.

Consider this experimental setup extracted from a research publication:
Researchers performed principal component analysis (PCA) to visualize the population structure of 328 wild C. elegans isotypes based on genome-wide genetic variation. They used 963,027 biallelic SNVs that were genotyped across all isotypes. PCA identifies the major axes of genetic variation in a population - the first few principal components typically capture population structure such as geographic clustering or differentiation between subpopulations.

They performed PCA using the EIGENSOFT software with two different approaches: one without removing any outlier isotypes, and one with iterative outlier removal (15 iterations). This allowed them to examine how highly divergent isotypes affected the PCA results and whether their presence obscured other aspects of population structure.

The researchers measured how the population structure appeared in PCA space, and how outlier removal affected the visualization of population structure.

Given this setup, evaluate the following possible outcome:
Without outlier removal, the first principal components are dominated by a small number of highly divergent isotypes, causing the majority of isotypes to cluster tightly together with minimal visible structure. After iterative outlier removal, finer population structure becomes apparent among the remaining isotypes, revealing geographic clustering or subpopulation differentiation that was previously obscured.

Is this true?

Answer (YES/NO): NO